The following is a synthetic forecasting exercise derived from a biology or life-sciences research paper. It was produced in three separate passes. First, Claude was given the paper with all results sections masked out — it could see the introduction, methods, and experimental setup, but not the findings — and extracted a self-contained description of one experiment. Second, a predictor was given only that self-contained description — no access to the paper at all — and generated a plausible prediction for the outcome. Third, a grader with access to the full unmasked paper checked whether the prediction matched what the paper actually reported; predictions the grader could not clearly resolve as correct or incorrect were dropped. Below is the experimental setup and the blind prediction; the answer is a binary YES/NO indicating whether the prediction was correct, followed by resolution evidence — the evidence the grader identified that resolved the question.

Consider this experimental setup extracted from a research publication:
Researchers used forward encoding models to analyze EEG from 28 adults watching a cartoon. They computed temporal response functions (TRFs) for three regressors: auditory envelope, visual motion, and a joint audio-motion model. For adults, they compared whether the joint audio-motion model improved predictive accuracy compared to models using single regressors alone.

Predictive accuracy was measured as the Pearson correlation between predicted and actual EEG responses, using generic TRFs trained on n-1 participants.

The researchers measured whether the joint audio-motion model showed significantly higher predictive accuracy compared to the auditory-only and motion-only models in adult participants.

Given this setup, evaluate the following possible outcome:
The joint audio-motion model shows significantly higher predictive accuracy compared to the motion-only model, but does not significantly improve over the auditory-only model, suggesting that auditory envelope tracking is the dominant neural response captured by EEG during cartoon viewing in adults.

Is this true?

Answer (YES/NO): YES